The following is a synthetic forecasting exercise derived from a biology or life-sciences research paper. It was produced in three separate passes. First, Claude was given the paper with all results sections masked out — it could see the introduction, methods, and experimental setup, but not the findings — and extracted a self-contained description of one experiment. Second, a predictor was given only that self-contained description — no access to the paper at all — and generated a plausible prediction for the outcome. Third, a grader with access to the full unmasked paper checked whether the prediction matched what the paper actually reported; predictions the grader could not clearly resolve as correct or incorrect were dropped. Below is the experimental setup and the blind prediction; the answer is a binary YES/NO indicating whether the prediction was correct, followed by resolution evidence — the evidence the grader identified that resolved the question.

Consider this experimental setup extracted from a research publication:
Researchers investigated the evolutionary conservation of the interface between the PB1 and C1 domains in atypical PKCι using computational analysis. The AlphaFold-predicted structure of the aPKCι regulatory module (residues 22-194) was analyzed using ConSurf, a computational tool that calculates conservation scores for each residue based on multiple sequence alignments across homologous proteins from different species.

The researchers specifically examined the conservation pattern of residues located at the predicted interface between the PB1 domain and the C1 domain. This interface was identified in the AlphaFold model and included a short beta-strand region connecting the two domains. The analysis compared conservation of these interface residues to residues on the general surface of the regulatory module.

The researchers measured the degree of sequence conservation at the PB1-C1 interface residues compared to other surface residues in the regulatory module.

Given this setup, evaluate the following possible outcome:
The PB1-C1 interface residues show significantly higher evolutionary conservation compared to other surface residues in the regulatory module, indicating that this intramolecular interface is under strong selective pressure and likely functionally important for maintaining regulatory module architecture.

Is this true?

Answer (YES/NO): YES